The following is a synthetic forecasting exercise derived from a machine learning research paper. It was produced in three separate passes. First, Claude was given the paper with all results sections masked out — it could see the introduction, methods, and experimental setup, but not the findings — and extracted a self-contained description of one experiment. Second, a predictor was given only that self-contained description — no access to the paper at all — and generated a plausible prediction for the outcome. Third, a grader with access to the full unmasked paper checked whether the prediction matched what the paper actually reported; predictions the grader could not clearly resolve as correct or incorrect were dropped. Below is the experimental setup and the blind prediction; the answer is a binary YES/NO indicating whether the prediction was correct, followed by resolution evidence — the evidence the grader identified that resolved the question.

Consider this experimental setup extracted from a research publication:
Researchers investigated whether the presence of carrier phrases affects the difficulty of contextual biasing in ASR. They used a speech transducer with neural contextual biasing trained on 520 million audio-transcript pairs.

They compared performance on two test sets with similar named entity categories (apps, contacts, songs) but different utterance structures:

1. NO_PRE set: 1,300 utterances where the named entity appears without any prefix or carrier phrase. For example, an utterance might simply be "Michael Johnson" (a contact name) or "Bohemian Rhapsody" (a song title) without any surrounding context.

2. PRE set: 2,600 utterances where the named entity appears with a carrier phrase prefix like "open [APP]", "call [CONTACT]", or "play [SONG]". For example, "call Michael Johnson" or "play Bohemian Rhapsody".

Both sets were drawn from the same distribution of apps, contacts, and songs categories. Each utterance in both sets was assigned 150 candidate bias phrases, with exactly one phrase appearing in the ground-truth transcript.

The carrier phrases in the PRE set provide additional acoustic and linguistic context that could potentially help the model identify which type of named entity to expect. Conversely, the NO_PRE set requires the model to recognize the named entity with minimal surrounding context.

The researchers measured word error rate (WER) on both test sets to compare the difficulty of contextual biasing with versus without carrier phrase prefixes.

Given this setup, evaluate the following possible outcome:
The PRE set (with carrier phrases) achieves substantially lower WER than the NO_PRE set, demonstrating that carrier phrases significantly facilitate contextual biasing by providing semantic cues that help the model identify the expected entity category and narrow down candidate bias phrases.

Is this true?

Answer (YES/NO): YES